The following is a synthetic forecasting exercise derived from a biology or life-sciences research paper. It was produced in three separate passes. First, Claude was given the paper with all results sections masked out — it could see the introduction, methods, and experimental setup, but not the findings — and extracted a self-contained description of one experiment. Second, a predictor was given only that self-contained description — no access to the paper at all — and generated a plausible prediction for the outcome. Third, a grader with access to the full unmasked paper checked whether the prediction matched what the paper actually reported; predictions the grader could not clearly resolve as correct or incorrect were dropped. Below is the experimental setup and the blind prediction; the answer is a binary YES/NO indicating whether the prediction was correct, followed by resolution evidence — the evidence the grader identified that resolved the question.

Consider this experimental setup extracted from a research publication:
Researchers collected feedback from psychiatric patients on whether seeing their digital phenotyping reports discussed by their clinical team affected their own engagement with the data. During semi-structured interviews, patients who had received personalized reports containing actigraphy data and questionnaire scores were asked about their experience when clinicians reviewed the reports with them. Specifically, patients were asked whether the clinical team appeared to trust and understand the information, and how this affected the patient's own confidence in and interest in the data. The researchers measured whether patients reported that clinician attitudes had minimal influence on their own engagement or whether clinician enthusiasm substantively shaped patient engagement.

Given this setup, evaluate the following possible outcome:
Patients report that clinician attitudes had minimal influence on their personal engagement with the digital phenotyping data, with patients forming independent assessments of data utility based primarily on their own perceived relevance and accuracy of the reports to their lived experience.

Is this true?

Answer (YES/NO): NO